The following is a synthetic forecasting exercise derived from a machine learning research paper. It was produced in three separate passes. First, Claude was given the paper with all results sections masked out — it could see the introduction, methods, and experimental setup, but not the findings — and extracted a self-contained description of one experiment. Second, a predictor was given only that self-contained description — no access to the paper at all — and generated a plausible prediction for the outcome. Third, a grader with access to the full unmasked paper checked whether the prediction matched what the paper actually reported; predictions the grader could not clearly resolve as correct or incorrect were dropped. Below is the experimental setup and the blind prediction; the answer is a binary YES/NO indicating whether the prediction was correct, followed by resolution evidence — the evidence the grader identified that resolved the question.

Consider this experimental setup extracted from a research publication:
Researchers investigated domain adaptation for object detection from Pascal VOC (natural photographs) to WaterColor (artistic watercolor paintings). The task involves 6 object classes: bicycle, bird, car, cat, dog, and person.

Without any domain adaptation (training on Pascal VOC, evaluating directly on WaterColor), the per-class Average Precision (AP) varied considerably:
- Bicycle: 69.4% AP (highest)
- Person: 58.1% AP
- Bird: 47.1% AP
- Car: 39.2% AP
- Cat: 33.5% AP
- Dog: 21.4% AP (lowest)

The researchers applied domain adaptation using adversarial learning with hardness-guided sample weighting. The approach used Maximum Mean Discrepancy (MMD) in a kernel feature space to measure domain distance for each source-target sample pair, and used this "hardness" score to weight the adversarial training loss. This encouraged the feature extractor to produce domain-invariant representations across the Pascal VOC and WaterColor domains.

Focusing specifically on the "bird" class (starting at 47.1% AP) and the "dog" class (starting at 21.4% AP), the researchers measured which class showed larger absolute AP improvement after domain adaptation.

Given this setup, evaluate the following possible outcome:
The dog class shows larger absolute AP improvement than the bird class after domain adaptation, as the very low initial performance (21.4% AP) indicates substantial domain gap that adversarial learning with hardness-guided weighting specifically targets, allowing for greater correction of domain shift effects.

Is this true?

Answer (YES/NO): YES